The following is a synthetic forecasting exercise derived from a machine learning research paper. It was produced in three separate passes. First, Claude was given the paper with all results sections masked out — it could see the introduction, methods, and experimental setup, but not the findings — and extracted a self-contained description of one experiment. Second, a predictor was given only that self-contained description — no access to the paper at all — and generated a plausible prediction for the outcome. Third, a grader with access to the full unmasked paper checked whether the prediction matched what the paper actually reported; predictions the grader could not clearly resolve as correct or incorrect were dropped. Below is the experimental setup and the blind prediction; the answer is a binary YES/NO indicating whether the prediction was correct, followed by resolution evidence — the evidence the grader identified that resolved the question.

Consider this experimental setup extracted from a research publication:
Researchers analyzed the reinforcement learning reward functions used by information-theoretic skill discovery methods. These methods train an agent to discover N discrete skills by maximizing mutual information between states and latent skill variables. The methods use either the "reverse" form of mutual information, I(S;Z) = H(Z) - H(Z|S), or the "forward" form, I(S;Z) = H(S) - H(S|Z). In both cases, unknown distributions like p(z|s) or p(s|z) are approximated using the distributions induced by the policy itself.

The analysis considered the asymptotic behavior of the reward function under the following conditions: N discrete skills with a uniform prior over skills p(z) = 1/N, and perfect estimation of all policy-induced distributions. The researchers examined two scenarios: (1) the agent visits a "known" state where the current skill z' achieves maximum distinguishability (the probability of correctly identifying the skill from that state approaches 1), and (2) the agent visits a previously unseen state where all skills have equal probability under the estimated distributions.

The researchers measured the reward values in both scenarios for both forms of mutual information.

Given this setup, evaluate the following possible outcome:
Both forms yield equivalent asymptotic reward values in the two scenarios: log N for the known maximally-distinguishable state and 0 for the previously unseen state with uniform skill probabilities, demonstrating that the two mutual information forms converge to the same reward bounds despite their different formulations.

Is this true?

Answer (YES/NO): YES